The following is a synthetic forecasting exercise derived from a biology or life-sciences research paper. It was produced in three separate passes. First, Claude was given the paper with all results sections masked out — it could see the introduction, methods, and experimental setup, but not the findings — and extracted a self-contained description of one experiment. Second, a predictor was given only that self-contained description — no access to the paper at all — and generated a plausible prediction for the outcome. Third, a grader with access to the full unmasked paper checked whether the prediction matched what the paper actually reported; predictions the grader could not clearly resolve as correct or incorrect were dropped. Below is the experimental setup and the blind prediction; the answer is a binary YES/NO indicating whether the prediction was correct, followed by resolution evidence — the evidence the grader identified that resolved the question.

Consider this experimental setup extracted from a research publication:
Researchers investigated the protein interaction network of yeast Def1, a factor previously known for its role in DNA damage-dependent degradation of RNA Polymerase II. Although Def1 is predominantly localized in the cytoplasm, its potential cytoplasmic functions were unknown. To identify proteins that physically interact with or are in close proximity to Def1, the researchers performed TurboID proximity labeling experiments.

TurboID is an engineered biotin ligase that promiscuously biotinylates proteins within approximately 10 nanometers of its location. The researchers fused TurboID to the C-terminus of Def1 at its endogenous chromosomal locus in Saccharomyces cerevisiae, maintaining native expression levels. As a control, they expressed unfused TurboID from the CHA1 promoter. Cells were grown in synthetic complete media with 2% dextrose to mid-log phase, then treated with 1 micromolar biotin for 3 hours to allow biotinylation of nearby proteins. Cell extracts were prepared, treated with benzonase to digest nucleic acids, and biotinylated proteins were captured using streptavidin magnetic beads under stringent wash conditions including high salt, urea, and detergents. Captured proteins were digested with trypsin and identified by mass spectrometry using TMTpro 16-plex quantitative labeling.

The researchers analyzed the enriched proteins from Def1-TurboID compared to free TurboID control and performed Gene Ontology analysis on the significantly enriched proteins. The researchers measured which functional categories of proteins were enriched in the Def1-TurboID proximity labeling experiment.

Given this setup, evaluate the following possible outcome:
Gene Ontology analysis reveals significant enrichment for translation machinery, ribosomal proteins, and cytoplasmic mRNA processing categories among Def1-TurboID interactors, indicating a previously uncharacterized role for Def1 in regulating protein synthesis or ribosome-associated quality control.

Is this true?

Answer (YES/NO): YES